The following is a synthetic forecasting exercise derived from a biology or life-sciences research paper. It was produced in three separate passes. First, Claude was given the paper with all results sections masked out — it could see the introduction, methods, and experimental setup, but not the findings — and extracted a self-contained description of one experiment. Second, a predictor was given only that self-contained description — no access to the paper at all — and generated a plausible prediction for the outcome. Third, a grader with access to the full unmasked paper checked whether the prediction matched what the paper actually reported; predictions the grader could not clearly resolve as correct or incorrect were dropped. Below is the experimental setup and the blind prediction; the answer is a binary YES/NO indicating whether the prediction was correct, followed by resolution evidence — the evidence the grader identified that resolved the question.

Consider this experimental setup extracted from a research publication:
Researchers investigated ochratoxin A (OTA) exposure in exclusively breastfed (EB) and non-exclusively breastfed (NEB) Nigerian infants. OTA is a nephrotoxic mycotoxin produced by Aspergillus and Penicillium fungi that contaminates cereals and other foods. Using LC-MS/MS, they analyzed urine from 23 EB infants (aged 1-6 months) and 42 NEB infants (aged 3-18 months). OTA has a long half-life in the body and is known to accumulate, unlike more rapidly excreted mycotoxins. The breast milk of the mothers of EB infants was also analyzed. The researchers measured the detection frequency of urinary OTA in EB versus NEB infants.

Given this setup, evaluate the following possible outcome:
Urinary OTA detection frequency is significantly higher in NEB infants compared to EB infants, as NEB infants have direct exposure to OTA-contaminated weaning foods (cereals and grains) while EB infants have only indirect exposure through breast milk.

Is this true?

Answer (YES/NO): NO